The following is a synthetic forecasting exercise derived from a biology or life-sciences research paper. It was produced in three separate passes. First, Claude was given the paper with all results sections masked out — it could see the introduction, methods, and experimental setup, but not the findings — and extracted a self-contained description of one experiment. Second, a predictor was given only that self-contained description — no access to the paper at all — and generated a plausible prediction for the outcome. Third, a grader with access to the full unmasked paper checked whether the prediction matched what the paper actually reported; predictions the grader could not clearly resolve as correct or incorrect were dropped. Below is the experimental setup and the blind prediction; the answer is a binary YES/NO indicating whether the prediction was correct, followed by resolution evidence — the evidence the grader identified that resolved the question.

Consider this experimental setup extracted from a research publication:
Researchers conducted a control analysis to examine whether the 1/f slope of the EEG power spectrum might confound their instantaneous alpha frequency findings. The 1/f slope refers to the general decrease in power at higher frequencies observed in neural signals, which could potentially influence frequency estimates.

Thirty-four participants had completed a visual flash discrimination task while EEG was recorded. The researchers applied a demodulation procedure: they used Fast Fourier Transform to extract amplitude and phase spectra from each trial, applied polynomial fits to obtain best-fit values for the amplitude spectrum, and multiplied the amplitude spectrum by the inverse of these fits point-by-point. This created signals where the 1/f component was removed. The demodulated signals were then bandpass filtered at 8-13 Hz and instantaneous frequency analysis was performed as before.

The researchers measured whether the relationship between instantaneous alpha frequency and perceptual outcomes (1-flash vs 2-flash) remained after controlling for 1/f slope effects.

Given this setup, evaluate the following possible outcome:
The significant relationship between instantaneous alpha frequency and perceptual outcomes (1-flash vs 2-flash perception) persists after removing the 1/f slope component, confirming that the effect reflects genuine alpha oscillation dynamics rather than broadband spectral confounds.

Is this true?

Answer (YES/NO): YES